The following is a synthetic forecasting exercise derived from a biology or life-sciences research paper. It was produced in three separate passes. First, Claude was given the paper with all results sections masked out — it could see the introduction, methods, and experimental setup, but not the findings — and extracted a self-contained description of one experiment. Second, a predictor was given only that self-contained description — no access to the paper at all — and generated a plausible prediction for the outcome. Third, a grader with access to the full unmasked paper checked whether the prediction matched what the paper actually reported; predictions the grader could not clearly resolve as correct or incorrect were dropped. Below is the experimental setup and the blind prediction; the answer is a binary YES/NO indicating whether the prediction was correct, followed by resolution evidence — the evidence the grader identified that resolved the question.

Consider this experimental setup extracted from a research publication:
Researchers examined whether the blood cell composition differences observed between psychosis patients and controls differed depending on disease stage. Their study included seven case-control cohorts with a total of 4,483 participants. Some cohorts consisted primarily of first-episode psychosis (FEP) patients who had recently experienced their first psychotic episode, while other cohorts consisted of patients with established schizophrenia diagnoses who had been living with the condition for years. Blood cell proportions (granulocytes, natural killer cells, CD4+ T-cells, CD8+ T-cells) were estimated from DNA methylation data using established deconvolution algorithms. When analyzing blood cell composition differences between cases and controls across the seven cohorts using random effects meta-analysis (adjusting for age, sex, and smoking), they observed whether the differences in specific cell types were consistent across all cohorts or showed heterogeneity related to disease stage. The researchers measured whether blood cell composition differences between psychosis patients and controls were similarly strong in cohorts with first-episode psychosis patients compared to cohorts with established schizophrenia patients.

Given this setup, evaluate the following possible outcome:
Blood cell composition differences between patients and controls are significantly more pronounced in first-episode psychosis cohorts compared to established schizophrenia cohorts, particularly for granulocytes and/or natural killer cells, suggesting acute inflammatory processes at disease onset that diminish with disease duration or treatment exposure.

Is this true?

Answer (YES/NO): NO